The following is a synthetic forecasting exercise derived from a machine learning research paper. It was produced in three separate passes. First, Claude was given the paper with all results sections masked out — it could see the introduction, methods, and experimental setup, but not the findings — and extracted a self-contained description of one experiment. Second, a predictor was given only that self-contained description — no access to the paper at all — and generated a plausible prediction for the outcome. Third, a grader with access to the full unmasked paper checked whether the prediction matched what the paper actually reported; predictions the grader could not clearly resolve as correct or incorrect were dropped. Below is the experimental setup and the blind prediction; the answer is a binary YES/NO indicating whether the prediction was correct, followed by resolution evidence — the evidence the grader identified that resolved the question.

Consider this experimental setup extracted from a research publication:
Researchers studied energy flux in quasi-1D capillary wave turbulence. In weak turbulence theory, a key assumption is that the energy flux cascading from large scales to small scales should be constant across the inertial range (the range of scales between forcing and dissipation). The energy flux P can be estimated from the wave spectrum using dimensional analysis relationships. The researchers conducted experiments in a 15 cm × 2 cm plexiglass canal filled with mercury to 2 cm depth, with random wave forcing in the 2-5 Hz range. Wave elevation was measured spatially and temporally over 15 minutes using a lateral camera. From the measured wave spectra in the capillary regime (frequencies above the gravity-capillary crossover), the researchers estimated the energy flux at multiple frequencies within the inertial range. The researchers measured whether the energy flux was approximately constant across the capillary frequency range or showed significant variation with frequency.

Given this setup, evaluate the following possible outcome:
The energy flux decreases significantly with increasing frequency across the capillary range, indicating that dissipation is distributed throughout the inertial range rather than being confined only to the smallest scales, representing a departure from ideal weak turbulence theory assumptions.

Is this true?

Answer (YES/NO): NO